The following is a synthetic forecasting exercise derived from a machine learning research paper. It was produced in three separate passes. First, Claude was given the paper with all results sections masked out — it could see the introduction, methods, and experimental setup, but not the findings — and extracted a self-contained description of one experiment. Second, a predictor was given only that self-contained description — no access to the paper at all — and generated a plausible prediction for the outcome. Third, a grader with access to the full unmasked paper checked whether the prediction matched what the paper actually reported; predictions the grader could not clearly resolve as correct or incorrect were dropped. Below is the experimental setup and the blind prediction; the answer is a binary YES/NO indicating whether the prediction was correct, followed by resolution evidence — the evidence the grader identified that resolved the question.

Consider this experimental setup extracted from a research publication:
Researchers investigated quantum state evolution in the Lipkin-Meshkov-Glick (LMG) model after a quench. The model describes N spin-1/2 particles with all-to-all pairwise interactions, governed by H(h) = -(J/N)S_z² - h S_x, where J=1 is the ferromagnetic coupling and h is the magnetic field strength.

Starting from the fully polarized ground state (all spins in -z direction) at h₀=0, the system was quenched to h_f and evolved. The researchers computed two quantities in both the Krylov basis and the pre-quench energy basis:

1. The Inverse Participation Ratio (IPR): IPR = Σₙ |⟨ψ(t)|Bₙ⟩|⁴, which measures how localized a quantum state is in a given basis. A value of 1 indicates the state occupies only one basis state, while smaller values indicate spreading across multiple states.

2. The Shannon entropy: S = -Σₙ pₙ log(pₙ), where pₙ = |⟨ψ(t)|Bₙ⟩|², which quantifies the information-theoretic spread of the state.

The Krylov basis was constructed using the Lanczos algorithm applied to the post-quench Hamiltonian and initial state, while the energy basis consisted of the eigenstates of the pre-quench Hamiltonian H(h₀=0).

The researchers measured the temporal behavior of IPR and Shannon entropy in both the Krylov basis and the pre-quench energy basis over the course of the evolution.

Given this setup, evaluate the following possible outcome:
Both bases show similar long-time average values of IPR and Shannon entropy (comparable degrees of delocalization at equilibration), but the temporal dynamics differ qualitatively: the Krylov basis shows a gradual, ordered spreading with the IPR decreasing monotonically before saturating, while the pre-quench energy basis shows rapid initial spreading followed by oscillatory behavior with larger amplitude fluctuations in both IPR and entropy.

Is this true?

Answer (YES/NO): NO